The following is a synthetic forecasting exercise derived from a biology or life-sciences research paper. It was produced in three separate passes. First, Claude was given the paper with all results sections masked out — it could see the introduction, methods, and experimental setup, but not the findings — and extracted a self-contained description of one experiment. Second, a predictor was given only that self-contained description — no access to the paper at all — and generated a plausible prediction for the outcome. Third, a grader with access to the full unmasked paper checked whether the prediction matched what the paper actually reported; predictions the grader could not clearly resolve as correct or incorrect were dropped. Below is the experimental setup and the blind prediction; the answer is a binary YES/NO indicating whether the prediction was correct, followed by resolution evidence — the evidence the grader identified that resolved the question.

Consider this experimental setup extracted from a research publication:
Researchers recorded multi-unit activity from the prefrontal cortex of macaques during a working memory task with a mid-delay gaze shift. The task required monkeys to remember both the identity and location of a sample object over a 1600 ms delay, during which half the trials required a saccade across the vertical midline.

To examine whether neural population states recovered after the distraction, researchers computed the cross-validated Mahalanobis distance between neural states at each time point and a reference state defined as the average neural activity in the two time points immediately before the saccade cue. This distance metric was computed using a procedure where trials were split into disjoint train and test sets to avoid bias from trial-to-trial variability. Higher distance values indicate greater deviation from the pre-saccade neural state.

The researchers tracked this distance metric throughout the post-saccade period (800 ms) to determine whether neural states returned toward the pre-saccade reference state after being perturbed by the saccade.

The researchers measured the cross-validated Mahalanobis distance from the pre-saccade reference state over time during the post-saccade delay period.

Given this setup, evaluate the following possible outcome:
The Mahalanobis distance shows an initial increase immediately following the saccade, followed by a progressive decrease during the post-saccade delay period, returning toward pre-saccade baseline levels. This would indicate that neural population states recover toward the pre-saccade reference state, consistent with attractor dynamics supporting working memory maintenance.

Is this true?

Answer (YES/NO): YES